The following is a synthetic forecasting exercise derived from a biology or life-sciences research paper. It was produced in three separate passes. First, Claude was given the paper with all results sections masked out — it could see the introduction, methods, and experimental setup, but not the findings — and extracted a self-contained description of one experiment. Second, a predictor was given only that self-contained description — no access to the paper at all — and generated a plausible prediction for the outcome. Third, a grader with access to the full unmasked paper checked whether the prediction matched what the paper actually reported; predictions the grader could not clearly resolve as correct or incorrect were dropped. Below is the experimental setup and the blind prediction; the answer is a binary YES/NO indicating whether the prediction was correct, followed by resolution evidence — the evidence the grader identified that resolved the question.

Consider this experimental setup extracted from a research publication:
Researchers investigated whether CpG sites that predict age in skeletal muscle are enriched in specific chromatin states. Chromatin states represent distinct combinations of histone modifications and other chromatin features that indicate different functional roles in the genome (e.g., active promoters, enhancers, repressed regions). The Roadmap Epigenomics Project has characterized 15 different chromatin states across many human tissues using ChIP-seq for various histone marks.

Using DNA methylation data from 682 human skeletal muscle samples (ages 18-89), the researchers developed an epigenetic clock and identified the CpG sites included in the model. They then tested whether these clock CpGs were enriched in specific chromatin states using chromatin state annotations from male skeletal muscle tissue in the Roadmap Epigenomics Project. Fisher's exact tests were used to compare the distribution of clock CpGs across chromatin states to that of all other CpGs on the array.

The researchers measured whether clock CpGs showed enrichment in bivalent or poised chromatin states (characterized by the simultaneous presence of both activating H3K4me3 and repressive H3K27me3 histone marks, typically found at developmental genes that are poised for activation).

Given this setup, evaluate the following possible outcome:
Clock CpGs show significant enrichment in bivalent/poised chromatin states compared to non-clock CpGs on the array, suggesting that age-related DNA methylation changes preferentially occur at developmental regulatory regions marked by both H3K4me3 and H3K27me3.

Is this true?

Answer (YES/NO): NO